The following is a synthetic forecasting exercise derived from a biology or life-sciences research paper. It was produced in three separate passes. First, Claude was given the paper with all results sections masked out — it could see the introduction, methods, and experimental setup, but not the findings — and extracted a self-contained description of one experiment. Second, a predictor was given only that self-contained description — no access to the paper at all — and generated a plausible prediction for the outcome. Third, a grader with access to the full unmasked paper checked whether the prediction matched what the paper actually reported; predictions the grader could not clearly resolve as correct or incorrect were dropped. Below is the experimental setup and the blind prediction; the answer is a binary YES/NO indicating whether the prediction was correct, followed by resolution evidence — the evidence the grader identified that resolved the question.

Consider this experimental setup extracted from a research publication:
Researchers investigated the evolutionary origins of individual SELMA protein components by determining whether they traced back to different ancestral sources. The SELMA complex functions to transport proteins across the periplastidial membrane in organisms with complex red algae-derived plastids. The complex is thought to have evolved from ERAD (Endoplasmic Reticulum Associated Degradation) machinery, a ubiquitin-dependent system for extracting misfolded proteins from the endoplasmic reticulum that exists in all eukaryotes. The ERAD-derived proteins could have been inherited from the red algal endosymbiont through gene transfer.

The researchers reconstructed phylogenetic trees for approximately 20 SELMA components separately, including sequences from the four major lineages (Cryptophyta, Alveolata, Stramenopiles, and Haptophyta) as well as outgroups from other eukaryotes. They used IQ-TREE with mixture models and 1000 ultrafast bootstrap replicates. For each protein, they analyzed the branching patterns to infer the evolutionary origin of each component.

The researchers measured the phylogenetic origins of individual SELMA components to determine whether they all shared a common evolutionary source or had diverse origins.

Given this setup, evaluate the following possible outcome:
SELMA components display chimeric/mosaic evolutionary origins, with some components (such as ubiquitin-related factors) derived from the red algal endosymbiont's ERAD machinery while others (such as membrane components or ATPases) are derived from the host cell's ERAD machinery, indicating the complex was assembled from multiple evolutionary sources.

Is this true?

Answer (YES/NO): NO